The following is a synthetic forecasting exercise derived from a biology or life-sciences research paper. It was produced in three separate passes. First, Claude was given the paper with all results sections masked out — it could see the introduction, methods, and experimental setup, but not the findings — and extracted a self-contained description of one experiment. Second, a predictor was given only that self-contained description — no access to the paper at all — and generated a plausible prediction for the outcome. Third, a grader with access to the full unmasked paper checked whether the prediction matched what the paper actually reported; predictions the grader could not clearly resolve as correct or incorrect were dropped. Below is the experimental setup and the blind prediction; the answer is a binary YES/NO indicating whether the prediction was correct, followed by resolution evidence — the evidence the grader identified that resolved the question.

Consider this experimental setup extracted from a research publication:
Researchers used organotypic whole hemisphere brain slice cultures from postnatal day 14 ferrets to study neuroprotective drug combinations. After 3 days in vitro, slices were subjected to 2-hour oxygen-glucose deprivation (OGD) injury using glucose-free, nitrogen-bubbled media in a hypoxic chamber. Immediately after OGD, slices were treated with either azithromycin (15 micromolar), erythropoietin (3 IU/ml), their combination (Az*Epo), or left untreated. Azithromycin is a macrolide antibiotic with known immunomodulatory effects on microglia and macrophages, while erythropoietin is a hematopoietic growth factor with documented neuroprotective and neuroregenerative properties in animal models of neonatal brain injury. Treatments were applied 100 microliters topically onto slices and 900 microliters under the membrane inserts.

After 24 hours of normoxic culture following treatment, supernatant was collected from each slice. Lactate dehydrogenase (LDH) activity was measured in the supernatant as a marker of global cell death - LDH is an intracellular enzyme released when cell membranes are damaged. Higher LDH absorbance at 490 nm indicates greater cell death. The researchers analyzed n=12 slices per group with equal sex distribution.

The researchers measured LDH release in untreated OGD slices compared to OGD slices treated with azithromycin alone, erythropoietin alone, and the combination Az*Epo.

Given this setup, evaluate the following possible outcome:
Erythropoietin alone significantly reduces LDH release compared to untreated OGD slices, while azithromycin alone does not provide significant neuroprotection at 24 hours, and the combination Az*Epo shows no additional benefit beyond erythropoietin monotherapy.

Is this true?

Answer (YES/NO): NO